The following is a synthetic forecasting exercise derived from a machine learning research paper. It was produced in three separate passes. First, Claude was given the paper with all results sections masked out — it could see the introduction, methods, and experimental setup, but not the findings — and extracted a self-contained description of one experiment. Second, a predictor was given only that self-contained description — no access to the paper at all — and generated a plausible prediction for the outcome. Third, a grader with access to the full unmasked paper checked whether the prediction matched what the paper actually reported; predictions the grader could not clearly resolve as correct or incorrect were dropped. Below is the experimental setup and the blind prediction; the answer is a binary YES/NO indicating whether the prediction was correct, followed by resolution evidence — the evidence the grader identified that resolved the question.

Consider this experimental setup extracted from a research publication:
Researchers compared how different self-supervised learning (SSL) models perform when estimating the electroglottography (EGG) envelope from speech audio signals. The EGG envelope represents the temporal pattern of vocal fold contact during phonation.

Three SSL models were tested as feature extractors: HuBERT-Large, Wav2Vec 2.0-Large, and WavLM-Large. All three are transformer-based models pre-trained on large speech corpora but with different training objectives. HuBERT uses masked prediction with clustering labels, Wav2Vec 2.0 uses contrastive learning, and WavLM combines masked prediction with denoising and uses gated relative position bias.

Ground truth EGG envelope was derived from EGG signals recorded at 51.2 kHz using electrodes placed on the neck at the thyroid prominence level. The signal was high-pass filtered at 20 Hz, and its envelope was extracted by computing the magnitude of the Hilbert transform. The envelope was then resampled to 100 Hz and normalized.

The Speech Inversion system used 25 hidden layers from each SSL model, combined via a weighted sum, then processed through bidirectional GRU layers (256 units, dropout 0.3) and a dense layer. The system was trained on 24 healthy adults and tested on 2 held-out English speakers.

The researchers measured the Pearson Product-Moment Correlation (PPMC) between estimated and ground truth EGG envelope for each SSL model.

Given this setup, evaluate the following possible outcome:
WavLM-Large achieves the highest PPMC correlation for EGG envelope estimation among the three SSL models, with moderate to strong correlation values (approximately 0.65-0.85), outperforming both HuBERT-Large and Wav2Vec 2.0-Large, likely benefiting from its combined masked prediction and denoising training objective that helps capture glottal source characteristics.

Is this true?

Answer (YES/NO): NO